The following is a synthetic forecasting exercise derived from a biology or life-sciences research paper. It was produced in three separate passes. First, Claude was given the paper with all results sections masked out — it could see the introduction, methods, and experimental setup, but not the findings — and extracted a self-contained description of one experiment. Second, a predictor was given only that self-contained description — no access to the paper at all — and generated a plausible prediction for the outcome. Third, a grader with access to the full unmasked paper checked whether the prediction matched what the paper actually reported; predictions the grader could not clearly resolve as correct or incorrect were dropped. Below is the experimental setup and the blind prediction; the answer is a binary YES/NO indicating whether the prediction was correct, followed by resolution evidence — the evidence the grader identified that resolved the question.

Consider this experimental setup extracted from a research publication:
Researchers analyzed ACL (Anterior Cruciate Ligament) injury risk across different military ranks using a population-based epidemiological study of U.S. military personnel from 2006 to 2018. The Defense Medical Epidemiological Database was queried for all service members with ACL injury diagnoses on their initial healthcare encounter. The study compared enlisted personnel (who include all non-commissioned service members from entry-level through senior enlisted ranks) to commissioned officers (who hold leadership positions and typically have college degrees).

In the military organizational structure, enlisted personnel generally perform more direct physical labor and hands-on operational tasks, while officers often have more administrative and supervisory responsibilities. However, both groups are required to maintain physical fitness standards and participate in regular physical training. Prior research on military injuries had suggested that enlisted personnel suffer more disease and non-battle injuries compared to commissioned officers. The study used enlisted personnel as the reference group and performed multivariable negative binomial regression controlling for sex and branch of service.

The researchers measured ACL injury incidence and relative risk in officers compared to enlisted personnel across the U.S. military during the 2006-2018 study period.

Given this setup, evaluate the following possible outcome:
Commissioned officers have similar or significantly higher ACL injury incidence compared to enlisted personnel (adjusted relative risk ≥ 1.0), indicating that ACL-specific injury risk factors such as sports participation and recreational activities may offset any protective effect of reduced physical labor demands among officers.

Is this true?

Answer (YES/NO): NO